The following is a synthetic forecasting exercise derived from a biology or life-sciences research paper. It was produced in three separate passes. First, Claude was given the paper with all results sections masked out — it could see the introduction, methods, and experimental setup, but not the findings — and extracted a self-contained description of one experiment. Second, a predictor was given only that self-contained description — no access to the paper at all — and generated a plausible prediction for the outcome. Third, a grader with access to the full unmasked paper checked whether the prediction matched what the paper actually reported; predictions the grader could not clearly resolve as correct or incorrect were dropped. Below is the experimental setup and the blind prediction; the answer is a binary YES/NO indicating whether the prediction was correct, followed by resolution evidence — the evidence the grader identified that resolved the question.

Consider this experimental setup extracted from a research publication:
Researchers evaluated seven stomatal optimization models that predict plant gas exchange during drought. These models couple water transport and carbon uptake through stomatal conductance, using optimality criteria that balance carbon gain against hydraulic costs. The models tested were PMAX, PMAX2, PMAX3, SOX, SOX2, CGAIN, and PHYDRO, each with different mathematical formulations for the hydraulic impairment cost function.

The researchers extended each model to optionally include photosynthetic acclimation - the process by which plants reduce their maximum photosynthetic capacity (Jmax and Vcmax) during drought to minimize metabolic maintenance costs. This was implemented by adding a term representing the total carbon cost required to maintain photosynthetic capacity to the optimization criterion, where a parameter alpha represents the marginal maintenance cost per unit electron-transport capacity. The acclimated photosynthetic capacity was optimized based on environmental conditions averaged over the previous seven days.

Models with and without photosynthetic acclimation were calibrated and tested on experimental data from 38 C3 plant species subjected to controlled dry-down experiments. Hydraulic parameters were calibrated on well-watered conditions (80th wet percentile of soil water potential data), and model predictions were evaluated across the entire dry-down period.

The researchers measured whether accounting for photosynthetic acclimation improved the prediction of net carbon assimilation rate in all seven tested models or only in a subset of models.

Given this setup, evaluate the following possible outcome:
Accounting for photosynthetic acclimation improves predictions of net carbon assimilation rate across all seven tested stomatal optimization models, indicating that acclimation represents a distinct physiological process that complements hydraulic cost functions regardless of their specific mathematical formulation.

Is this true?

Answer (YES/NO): YES